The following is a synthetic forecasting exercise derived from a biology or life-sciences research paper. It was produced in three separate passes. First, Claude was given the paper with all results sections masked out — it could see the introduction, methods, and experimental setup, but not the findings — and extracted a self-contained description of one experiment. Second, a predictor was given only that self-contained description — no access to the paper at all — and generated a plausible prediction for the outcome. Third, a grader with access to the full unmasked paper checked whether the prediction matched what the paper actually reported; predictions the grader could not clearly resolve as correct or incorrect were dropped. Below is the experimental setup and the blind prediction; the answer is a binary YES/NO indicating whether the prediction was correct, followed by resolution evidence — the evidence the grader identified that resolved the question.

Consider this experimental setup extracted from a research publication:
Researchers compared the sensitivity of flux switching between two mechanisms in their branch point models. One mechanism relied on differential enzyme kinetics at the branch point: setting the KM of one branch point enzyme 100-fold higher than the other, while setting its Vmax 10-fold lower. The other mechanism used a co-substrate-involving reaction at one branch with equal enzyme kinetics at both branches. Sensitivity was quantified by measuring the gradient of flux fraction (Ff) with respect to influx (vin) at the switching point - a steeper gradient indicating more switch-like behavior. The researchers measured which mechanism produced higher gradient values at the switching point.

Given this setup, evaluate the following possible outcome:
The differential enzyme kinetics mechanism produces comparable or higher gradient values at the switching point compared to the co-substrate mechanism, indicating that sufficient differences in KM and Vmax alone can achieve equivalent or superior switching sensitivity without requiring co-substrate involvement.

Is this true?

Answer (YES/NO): NO